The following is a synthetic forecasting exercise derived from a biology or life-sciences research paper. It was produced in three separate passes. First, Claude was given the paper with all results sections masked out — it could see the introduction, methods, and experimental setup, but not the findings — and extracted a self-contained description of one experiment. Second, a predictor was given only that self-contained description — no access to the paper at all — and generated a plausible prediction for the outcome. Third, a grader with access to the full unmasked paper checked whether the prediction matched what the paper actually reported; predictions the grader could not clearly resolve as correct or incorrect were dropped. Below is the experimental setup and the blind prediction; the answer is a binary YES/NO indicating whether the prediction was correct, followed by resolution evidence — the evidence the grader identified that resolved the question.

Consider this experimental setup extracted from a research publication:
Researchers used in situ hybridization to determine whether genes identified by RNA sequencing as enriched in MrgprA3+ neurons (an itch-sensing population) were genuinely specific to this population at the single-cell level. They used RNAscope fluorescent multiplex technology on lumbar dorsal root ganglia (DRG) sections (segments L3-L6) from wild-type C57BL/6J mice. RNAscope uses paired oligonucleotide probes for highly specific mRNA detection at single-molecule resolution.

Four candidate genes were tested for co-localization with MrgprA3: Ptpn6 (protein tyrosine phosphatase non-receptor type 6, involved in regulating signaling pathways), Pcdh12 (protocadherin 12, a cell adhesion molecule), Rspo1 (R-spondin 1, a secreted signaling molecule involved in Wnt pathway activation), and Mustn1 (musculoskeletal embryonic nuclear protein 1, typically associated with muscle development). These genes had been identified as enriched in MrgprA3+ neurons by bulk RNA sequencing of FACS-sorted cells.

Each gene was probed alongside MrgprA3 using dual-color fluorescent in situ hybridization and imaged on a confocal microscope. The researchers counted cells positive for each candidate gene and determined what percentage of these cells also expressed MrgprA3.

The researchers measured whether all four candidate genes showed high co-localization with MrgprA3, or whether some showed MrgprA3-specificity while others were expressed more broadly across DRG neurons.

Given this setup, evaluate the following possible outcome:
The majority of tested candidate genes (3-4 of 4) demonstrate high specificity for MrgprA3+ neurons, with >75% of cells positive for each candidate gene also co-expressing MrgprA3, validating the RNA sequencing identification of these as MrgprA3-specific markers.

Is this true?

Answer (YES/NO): NO